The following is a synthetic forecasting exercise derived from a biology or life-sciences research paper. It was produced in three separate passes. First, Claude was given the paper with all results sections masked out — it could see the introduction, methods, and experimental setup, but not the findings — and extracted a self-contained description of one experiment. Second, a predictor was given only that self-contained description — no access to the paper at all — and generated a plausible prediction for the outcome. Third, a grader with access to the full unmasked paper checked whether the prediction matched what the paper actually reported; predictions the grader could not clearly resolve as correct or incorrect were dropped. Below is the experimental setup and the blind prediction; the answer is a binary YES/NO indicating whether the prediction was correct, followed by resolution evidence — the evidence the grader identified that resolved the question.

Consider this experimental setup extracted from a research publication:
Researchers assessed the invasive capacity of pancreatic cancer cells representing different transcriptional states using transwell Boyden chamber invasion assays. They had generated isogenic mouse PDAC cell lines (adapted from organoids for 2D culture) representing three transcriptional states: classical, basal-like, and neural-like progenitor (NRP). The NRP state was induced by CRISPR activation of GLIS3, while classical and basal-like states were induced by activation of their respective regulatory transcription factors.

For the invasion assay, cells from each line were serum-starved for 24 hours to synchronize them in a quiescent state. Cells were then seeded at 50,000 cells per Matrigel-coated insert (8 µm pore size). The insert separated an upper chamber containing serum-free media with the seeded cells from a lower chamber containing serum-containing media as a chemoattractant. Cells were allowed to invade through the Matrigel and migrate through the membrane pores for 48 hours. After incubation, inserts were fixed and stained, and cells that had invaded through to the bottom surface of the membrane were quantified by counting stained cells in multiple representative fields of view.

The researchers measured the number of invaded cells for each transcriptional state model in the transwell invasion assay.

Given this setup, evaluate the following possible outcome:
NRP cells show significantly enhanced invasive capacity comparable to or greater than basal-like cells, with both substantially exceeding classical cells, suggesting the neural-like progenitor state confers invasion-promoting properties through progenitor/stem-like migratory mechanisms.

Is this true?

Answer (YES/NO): YES